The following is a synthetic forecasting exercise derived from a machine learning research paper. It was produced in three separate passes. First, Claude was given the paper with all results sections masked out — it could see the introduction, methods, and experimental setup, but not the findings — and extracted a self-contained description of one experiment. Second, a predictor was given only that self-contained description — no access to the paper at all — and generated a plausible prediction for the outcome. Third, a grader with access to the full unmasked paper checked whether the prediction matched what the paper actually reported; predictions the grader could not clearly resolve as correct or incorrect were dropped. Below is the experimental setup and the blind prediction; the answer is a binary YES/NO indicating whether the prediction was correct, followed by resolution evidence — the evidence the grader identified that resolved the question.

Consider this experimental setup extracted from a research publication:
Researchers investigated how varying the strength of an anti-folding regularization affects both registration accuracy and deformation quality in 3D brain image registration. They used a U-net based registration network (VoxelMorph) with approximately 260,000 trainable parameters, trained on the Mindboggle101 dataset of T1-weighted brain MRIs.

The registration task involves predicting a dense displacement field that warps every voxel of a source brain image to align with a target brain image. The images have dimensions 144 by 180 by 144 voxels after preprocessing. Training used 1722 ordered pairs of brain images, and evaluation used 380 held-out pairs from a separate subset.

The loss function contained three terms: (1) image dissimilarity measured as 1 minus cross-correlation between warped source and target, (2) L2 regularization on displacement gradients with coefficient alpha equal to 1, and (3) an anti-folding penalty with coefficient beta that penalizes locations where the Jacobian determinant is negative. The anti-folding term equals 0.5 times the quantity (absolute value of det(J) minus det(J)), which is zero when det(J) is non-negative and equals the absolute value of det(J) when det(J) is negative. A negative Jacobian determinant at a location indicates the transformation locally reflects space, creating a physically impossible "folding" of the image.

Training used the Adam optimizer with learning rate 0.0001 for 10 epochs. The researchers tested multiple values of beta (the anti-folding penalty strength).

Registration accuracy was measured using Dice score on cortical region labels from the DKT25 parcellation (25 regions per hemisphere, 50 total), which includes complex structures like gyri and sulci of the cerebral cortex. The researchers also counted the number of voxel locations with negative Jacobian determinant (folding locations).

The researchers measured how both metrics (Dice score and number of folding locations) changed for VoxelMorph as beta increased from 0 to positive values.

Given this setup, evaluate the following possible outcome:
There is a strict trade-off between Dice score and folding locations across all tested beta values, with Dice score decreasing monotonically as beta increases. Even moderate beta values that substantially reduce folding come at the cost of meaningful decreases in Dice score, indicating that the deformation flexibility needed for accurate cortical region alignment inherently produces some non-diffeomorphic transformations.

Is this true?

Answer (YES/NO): NO